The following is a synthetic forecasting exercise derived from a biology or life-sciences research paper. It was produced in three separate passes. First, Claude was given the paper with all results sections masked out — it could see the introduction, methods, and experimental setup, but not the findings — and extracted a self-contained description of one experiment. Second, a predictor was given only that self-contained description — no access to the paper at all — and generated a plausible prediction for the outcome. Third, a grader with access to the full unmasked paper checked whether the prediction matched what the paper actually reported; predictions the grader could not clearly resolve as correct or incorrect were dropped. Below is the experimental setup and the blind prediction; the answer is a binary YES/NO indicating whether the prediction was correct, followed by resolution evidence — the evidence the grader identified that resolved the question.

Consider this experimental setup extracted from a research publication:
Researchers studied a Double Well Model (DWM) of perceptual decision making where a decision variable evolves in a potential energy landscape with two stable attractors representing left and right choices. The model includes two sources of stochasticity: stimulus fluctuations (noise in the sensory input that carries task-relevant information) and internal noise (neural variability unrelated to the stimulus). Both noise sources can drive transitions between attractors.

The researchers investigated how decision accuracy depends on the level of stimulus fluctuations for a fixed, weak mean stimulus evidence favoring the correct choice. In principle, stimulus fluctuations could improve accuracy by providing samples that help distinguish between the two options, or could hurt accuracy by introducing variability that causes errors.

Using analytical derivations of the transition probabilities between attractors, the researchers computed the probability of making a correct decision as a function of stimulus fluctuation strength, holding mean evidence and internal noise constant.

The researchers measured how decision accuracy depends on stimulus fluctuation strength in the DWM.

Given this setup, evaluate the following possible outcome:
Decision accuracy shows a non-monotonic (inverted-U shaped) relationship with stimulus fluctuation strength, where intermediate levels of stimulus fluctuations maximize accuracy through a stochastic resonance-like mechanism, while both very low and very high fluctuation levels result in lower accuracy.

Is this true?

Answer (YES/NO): NO